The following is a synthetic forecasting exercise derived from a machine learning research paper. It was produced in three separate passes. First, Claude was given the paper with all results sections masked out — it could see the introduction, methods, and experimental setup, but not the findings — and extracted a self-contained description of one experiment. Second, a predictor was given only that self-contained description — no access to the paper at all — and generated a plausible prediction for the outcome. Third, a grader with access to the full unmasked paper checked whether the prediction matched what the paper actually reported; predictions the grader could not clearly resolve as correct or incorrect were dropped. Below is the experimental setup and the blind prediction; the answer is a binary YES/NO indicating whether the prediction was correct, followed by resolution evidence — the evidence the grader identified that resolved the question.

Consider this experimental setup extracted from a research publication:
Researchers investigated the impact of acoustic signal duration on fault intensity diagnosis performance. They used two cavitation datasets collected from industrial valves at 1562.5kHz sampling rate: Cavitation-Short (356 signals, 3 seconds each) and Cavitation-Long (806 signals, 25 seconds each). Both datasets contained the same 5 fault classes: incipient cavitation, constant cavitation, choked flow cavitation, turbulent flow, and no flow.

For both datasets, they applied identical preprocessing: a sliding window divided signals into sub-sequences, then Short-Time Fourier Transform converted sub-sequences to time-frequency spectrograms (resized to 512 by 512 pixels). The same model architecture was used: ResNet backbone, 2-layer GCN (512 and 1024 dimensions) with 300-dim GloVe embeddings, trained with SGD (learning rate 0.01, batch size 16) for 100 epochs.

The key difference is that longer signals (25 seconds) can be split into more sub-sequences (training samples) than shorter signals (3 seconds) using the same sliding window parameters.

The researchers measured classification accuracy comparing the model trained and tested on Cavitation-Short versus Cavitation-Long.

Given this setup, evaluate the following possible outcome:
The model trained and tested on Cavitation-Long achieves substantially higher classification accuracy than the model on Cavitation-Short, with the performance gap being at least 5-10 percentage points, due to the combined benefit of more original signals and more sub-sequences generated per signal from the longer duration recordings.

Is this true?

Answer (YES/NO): NO